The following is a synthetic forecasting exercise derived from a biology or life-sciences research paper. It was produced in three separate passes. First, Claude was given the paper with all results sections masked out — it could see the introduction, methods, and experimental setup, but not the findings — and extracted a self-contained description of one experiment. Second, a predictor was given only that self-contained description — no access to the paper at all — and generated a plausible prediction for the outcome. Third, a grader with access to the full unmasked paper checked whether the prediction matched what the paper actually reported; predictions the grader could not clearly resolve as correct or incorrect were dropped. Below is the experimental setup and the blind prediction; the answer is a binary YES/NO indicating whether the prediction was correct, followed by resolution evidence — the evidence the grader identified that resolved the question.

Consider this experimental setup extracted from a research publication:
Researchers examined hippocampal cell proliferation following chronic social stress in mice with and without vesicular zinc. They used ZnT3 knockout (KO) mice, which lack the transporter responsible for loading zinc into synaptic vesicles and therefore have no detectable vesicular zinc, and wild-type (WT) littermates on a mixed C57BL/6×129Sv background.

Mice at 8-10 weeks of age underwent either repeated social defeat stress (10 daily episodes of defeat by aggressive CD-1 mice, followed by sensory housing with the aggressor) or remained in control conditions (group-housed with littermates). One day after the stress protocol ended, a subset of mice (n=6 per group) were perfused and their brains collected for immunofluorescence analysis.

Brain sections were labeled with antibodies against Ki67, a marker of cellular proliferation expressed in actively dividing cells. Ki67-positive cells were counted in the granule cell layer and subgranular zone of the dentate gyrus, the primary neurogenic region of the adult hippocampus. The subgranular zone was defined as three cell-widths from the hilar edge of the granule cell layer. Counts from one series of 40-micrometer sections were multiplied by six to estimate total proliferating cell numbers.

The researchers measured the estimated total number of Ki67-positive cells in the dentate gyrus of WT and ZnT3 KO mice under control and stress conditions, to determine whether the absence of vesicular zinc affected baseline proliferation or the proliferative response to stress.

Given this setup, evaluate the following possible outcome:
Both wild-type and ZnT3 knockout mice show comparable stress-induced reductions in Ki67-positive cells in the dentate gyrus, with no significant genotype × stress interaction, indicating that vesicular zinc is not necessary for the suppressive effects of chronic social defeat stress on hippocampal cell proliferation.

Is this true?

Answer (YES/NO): NO